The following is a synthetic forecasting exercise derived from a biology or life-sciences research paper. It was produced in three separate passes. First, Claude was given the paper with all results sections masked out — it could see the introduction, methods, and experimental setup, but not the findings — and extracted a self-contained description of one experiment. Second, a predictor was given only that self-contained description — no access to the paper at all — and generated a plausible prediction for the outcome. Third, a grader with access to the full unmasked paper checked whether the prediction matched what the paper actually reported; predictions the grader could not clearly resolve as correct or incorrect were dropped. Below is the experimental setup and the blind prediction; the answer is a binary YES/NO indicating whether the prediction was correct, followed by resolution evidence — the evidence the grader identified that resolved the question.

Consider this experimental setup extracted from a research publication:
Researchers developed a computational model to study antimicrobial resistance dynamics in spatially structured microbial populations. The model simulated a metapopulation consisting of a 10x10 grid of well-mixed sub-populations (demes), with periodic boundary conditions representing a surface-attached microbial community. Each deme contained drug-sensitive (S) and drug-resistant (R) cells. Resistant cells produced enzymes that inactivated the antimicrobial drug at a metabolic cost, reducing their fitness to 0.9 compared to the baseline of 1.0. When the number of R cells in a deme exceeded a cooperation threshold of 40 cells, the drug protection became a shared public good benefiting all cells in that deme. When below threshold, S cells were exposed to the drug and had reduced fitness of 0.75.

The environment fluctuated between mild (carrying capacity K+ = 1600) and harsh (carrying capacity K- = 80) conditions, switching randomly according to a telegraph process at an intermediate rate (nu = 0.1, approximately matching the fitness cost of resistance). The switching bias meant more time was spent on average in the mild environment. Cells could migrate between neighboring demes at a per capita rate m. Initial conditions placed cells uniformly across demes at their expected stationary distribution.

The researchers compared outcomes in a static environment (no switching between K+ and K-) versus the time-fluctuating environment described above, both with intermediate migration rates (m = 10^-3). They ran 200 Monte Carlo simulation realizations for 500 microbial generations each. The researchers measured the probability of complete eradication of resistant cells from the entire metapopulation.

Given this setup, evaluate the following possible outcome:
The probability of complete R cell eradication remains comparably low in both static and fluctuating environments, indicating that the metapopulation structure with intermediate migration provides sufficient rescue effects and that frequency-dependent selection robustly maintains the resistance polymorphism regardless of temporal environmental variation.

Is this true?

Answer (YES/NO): NO